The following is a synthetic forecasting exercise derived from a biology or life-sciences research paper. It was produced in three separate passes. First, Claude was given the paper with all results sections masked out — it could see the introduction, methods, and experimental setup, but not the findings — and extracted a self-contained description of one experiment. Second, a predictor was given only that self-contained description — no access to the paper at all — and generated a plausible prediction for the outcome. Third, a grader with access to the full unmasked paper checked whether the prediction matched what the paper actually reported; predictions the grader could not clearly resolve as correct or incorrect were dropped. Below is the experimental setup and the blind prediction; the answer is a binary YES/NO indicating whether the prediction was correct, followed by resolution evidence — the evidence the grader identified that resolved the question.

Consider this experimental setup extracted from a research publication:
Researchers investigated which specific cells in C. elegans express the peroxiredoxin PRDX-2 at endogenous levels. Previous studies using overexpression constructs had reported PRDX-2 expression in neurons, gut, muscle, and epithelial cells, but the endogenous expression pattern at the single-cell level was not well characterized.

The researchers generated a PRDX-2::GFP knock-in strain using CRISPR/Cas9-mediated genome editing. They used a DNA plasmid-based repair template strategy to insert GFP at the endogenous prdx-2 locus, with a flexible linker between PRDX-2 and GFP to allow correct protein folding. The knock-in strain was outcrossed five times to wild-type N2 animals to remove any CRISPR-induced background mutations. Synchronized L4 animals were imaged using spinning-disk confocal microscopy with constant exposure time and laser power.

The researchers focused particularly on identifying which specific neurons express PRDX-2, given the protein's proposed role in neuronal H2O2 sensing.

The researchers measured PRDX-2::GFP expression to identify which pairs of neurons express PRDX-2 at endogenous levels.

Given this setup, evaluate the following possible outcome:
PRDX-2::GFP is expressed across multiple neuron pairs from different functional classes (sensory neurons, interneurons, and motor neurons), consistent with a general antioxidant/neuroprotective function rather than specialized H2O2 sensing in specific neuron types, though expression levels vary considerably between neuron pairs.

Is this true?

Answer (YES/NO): NO